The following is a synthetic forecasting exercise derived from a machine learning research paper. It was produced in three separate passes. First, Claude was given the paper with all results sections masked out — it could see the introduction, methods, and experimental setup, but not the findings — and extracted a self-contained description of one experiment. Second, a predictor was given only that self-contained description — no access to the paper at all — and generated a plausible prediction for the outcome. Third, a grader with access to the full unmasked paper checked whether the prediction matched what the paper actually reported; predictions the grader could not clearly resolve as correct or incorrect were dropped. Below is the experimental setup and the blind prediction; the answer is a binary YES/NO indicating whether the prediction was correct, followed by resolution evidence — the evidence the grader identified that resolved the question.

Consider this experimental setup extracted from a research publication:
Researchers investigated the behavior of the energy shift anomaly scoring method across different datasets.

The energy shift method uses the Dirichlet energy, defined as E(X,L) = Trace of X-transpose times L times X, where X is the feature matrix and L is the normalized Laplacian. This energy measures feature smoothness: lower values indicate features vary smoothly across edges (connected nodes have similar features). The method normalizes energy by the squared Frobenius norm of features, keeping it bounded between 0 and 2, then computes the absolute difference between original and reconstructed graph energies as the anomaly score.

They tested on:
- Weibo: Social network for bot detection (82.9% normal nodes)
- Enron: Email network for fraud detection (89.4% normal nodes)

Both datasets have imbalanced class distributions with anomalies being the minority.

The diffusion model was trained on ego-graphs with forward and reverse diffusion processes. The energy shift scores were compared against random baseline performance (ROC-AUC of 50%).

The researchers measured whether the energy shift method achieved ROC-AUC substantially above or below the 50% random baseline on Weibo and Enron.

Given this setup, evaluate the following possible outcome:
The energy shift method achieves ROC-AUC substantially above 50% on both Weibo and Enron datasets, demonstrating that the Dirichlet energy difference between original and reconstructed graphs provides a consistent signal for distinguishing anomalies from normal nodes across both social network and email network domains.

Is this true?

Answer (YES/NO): NO